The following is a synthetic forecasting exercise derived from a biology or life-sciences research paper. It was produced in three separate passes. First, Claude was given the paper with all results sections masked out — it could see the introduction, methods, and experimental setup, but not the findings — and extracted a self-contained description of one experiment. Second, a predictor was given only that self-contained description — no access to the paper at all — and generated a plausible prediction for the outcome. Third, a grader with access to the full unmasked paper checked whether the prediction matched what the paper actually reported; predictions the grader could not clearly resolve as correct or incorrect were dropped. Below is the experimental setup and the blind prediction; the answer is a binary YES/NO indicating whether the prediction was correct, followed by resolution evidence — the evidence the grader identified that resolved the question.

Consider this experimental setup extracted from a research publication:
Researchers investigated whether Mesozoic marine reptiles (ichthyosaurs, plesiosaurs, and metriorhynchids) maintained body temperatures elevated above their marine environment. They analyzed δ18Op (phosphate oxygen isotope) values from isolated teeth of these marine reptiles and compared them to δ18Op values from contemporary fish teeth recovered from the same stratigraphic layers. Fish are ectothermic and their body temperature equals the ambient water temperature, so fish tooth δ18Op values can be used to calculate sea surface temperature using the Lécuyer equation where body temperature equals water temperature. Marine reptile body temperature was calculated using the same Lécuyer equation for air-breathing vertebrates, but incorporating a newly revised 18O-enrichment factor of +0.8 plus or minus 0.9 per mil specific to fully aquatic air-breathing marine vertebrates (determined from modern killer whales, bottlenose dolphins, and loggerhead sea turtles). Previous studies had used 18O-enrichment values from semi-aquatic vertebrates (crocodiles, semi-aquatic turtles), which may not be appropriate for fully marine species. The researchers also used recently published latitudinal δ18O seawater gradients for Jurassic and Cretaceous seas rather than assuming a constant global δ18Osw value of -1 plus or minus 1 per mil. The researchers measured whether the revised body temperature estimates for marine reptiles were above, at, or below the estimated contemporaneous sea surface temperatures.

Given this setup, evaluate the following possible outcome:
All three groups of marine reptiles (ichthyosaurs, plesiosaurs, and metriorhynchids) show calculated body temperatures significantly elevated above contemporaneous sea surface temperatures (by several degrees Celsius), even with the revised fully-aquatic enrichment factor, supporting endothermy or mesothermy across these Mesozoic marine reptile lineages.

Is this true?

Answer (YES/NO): NO